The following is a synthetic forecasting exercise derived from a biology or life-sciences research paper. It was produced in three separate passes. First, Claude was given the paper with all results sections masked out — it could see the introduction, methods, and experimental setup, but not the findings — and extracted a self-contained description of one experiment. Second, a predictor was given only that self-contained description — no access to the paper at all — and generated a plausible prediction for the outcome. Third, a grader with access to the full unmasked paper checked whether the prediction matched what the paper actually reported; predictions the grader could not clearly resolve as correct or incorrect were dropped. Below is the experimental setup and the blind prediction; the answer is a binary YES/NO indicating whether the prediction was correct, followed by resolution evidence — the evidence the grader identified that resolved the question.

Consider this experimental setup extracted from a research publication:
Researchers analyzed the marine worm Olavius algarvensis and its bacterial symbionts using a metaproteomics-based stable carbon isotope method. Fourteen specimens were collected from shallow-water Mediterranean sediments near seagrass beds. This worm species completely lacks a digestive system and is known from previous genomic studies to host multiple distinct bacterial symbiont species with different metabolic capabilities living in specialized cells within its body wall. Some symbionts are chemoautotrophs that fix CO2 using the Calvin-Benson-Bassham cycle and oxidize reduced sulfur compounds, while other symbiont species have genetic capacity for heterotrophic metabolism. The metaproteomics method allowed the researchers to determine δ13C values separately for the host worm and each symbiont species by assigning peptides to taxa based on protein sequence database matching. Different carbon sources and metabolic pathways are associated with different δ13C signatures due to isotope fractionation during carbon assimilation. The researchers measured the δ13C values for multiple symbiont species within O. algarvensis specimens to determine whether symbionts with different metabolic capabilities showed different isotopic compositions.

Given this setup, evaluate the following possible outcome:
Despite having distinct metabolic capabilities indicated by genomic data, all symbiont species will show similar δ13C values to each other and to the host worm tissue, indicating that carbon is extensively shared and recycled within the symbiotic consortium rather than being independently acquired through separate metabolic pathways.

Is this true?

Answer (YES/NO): NO